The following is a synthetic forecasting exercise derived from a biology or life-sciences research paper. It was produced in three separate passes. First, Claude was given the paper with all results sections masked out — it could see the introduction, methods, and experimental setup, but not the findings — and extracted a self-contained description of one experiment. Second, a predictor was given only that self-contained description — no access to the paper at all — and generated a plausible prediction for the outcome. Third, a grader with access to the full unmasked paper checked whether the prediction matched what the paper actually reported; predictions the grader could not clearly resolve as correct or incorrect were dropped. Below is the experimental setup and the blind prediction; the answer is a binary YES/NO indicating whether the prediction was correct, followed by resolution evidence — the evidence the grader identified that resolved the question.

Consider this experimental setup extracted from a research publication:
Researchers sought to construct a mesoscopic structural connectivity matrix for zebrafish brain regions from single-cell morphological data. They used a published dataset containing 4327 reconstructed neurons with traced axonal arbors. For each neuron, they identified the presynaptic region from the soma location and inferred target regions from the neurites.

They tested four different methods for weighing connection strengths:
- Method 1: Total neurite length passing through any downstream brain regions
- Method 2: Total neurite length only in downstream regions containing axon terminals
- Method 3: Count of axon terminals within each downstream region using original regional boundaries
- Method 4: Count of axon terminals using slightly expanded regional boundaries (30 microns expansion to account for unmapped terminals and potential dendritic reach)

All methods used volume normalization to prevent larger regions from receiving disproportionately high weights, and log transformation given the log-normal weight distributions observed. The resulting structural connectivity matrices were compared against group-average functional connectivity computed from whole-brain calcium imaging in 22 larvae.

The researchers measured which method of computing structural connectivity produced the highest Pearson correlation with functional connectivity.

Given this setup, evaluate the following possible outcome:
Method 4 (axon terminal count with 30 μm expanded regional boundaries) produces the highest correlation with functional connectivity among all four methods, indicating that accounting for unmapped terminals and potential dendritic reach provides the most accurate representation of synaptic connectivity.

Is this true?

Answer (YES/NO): YES